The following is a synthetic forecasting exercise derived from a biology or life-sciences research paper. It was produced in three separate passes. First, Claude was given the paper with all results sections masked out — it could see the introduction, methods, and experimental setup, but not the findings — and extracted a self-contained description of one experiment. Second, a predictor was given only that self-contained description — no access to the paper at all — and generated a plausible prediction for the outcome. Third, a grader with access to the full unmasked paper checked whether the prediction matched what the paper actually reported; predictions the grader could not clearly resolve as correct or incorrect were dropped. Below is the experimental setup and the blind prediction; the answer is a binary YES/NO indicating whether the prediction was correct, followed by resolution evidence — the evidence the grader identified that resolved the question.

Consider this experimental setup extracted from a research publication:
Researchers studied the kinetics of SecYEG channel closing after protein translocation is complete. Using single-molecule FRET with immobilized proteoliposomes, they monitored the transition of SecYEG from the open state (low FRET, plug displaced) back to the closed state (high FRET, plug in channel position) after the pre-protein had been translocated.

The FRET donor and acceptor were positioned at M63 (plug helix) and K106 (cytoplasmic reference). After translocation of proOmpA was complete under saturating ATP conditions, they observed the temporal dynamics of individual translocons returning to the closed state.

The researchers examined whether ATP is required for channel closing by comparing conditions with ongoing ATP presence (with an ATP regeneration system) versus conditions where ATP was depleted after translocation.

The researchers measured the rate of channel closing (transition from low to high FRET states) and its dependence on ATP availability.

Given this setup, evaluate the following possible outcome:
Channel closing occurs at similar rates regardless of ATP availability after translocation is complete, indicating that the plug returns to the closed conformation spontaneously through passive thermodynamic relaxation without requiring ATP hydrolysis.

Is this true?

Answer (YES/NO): YES